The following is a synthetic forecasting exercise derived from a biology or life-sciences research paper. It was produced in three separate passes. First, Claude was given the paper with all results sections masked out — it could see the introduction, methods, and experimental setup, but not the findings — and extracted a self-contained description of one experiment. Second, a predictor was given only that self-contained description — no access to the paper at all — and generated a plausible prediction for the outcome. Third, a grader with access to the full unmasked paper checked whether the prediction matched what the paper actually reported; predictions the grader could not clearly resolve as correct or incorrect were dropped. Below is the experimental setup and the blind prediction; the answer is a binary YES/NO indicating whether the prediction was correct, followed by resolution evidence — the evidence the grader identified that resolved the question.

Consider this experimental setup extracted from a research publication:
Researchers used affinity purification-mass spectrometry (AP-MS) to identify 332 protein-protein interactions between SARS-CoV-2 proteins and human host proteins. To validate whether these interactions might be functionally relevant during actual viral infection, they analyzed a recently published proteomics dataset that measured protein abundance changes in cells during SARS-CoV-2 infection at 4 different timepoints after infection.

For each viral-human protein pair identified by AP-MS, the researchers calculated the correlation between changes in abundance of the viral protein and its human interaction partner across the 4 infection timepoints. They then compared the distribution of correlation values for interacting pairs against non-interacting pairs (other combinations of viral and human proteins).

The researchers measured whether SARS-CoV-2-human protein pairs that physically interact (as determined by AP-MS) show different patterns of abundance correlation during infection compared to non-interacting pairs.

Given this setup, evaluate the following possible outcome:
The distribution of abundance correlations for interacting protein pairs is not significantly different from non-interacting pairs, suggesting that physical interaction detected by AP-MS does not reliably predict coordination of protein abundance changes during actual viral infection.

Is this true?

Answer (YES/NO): NO